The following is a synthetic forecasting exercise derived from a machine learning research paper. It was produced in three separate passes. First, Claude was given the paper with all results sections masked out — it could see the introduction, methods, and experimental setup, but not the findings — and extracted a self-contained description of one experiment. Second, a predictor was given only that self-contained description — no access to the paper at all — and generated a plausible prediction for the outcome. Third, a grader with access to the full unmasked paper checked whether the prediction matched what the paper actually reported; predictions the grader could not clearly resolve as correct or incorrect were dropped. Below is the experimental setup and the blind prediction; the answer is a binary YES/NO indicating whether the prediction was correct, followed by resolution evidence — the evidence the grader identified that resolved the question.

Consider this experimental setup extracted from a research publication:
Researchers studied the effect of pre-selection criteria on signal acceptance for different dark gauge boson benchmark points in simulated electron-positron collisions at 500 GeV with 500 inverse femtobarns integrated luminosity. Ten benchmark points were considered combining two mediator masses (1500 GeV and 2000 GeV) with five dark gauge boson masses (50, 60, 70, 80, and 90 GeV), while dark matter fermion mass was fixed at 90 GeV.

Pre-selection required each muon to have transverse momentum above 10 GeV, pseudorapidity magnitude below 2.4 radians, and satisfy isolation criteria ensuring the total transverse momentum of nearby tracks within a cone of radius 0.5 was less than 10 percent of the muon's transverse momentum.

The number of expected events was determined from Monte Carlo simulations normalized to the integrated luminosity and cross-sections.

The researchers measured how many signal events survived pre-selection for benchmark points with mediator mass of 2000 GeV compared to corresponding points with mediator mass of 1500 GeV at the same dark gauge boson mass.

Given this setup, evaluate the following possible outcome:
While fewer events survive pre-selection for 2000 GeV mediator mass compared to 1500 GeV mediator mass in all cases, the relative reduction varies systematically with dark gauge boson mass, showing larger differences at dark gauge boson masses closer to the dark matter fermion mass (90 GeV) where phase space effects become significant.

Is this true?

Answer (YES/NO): NO